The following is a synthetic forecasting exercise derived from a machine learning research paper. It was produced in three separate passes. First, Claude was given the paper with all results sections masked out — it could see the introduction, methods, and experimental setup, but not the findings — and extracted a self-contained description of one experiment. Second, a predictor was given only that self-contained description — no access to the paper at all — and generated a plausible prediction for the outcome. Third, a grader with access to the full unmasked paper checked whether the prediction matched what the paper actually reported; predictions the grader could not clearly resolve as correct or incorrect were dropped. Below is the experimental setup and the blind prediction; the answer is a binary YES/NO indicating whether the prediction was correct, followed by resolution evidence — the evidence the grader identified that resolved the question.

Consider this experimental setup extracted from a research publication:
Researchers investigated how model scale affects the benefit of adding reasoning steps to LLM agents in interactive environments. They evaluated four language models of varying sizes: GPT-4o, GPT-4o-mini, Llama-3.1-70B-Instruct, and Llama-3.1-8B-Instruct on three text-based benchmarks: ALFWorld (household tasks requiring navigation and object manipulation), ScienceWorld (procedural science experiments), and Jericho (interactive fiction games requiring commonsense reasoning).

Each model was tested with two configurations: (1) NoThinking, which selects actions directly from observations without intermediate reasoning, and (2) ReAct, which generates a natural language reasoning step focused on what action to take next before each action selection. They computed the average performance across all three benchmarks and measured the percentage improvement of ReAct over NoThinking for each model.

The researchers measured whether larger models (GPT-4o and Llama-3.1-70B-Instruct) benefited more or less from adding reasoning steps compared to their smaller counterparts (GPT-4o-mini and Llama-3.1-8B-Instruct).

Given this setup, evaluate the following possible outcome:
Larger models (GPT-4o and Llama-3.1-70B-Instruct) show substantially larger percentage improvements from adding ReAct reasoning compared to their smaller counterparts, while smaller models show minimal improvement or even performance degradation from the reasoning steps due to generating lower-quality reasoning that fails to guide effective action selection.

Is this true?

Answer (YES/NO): NO